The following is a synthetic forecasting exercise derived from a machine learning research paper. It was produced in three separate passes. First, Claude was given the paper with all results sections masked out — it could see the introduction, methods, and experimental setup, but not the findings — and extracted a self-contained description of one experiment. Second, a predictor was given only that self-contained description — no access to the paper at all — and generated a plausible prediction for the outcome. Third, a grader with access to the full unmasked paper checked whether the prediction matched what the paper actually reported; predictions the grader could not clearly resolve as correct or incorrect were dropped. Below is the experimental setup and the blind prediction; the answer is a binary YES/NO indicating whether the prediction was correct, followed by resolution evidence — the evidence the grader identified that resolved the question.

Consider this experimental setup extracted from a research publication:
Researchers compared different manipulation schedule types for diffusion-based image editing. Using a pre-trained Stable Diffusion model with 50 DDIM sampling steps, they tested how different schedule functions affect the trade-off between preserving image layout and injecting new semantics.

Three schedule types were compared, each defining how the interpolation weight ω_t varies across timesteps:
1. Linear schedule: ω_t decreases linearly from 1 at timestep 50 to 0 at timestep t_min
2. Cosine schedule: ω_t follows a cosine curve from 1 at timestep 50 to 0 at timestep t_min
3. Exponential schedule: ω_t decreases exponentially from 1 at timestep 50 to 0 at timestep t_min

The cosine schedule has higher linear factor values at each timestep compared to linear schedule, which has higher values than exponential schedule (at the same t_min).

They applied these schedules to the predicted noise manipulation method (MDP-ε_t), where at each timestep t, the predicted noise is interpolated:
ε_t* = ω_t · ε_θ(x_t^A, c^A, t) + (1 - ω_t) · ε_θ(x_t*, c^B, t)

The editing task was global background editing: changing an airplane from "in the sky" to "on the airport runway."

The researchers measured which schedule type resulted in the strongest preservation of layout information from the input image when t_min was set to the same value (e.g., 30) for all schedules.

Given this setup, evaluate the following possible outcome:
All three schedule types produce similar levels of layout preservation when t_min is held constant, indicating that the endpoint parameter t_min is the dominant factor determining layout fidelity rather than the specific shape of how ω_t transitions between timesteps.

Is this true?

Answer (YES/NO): NO